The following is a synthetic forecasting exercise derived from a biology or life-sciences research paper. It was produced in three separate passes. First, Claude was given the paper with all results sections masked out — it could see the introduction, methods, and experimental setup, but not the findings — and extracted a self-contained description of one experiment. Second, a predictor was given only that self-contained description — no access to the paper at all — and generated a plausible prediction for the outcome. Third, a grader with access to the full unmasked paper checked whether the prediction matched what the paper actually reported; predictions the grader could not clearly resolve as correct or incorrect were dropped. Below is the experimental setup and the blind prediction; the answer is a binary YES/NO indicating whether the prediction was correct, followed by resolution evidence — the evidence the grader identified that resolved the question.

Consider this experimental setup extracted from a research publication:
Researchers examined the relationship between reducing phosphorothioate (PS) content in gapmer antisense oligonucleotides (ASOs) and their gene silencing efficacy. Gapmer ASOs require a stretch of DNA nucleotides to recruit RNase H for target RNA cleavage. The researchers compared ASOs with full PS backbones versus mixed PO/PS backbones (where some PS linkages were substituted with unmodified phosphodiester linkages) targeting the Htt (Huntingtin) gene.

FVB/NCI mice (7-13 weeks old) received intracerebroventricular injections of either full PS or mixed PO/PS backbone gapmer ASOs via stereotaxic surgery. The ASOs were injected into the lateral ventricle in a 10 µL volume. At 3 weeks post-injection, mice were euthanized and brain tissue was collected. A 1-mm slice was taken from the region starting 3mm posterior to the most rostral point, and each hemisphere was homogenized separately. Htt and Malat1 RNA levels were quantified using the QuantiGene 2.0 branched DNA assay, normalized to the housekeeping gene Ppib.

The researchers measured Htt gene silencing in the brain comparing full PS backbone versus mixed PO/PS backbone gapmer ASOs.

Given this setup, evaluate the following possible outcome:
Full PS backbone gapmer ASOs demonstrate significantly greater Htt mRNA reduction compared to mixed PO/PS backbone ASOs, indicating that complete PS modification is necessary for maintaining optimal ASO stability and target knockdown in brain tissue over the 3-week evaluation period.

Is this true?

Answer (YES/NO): NO